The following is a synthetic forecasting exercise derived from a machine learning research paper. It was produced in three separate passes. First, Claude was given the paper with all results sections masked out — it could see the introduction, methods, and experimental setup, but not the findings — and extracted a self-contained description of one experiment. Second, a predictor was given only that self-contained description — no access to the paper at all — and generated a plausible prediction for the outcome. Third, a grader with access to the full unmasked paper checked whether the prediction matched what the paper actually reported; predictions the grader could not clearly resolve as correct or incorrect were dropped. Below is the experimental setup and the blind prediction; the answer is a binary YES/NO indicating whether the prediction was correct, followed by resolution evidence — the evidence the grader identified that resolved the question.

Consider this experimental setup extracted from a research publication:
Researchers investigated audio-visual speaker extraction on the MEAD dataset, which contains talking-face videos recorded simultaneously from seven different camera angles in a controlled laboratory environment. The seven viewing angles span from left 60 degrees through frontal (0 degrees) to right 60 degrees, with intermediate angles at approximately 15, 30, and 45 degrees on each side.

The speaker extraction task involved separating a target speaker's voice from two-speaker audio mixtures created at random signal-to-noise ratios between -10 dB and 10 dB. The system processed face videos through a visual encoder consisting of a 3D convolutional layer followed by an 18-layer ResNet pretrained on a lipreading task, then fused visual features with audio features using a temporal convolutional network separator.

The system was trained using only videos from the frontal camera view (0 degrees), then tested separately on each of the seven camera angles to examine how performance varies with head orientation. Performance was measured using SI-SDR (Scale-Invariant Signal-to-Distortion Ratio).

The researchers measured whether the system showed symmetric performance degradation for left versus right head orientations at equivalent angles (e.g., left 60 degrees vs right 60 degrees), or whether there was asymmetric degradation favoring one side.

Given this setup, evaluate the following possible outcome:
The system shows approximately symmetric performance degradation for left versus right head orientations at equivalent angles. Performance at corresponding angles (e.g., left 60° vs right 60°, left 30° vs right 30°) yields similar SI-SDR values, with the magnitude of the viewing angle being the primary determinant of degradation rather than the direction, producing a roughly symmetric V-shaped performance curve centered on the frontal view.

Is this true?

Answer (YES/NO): NO